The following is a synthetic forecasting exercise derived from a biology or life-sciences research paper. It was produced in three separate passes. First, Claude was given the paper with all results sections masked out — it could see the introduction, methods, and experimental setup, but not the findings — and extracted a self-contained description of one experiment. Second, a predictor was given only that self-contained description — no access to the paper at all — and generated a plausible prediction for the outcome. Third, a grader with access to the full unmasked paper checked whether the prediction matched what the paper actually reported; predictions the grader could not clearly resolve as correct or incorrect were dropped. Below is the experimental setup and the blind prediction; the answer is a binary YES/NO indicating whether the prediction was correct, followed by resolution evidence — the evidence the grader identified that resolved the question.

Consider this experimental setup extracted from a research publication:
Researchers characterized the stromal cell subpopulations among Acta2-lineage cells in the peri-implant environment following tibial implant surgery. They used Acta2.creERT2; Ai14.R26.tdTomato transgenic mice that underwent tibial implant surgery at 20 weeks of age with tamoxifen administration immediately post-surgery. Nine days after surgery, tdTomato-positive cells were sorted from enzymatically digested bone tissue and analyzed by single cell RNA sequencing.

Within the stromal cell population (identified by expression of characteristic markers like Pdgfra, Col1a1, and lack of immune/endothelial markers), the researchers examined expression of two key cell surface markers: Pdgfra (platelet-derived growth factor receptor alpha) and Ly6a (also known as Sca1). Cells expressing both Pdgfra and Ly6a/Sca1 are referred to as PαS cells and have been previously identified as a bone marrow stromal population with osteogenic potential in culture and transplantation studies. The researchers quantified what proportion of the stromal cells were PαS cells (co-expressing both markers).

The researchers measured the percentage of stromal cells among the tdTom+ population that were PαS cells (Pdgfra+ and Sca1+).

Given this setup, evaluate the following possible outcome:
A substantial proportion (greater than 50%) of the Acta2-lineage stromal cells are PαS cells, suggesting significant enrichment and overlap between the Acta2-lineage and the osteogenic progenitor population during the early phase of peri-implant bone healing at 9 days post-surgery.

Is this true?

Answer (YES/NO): YES